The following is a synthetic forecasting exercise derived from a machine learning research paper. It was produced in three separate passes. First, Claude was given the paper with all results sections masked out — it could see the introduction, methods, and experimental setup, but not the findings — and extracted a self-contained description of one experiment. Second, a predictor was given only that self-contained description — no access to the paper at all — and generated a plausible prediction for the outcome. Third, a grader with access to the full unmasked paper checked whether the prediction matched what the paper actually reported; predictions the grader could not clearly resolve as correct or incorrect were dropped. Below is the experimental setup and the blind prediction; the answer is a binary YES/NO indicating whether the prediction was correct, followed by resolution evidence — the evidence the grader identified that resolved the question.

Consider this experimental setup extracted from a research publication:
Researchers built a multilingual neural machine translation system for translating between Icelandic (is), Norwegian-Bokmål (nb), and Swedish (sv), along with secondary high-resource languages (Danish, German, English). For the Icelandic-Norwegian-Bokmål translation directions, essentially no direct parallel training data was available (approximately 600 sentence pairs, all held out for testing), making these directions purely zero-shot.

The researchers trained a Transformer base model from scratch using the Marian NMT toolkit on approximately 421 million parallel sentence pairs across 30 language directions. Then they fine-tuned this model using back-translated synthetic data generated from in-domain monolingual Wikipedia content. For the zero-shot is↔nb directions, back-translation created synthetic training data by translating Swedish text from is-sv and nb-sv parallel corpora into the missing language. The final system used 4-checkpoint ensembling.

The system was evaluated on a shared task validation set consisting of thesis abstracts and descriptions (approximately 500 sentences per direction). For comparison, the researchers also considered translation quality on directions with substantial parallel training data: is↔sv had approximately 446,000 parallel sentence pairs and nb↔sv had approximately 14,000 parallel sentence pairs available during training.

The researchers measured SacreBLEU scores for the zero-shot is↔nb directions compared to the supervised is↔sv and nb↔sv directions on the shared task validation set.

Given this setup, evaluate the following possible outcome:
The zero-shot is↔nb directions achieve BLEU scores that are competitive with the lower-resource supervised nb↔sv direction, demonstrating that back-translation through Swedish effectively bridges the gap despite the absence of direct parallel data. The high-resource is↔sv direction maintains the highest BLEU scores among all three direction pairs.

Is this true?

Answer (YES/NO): NO